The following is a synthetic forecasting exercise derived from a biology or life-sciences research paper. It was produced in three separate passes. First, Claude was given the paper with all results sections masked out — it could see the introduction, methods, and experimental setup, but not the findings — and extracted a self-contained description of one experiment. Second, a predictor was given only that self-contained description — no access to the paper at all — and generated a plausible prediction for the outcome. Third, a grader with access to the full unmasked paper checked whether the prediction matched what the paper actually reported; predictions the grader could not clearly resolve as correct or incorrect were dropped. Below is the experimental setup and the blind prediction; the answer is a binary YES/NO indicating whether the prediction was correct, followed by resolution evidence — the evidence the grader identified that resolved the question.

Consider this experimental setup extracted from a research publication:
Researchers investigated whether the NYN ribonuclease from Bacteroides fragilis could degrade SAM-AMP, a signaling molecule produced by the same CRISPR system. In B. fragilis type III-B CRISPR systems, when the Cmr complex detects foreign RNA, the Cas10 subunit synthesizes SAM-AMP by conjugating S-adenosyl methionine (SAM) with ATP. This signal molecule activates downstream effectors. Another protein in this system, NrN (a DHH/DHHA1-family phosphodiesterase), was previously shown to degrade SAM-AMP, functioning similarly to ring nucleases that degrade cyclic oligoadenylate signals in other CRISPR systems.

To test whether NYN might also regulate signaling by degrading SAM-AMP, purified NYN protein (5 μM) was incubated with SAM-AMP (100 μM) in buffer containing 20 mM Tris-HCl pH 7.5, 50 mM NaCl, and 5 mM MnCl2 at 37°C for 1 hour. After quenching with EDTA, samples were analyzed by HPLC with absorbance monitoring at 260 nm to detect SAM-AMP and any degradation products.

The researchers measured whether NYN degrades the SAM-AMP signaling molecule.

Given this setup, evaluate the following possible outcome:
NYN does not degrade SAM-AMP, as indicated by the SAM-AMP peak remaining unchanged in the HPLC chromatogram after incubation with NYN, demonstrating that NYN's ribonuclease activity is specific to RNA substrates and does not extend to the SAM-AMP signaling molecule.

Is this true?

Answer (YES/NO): YES